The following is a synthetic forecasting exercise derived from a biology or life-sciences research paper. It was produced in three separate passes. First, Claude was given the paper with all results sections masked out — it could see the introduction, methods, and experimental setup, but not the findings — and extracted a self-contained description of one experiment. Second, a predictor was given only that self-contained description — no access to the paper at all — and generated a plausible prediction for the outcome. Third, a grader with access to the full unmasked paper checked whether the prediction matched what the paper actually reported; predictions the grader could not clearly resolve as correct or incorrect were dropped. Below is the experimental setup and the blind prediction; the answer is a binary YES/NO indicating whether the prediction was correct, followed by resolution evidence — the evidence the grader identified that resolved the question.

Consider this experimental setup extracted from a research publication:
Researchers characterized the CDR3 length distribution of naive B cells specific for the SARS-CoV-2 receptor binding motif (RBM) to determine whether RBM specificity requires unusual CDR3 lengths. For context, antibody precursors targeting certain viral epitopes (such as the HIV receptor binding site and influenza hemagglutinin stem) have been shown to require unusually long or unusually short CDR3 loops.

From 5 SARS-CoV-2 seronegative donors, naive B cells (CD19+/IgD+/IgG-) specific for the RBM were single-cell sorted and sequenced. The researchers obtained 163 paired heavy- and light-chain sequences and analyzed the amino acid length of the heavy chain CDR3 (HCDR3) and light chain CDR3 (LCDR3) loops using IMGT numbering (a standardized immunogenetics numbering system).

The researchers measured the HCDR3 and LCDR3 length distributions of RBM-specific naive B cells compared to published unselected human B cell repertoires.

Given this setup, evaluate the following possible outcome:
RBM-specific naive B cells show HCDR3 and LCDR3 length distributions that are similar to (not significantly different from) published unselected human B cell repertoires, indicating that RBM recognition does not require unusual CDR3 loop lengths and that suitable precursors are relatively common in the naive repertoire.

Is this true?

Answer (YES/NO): YES